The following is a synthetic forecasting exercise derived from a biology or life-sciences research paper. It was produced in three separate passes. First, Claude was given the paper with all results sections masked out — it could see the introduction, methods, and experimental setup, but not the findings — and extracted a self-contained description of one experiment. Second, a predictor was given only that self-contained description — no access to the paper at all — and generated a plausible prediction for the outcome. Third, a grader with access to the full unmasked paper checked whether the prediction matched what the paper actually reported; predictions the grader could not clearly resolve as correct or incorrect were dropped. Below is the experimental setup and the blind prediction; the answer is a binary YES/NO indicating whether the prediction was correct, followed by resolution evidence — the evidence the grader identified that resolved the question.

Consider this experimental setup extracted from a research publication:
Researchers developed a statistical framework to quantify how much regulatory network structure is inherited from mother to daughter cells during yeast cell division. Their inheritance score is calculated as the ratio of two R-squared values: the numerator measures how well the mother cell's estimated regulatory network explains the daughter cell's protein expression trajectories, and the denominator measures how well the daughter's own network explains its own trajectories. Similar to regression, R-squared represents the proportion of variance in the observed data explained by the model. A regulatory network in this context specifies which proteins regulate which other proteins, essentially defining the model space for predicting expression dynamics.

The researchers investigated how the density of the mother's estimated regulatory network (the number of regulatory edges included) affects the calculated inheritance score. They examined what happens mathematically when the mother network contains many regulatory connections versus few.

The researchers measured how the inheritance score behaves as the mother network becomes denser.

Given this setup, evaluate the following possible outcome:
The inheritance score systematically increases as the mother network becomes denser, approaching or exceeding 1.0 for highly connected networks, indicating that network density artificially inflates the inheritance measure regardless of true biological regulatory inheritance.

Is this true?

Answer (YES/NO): YES